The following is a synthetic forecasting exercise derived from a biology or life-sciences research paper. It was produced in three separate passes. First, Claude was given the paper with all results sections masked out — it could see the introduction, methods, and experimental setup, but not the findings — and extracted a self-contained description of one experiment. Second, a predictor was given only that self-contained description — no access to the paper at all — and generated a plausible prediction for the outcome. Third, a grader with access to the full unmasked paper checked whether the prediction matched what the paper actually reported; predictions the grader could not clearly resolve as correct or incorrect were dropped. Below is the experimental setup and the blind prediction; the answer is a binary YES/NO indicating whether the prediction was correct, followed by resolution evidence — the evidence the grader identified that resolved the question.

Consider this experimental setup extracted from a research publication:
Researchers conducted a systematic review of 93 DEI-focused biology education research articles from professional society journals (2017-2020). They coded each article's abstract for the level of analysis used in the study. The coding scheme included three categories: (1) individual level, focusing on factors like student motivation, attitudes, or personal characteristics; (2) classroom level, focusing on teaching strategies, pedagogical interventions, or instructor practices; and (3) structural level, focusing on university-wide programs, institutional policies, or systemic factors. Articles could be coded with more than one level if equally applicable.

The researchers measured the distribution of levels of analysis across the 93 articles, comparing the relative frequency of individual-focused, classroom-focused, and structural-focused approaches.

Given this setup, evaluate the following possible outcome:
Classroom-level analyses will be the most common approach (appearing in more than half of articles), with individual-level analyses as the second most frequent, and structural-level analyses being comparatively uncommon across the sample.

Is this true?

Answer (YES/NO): NO